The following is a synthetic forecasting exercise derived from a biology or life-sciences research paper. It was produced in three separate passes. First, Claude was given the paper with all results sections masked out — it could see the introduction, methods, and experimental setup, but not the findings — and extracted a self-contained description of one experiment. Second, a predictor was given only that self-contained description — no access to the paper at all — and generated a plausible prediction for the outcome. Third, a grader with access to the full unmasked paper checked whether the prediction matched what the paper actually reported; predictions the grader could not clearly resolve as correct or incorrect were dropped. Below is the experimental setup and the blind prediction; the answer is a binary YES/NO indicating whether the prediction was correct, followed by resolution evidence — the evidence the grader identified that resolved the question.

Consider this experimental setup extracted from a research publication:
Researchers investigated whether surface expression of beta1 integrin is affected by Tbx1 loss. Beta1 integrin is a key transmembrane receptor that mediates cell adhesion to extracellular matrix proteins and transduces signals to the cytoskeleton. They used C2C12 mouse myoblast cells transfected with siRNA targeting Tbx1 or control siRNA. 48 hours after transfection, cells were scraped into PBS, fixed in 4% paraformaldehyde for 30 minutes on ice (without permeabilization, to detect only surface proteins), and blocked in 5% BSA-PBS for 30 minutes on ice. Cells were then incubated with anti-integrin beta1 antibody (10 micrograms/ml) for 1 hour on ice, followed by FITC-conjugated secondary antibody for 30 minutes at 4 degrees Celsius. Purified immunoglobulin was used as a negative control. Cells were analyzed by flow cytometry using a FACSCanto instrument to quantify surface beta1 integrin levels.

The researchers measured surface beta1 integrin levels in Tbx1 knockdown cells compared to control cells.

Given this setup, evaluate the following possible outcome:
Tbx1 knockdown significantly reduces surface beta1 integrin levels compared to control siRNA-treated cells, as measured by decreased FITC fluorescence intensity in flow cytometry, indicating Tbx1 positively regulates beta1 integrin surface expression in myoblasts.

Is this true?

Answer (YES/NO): YES